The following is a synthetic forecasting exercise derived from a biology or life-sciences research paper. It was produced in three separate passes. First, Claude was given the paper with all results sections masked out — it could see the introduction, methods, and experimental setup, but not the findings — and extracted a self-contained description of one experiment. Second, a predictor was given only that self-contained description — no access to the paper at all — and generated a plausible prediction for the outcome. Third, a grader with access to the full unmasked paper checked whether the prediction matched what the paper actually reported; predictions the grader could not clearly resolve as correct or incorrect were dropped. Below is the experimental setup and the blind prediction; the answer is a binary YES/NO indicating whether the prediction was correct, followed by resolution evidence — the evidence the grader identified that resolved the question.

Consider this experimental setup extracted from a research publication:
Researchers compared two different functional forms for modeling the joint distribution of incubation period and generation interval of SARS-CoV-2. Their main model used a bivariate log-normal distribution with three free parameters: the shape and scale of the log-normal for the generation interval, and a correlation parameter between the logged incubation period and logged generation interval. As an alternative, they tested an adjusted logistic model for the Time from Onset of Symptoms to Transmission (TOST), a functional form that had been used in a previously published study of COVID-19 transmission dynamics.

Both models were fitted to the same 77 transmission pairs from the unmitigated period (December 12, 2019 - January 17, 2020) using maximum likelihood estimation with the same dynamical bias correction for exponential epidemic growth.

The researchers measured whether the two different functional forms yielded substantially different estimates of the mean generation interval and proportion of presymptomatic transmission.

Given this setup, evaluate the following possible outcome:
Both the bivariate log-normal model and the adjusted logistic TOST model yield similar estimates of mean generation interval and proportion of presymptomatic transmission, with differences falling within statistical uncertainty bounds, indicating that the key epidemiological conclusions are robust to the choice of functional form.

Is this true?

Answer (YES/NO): YES